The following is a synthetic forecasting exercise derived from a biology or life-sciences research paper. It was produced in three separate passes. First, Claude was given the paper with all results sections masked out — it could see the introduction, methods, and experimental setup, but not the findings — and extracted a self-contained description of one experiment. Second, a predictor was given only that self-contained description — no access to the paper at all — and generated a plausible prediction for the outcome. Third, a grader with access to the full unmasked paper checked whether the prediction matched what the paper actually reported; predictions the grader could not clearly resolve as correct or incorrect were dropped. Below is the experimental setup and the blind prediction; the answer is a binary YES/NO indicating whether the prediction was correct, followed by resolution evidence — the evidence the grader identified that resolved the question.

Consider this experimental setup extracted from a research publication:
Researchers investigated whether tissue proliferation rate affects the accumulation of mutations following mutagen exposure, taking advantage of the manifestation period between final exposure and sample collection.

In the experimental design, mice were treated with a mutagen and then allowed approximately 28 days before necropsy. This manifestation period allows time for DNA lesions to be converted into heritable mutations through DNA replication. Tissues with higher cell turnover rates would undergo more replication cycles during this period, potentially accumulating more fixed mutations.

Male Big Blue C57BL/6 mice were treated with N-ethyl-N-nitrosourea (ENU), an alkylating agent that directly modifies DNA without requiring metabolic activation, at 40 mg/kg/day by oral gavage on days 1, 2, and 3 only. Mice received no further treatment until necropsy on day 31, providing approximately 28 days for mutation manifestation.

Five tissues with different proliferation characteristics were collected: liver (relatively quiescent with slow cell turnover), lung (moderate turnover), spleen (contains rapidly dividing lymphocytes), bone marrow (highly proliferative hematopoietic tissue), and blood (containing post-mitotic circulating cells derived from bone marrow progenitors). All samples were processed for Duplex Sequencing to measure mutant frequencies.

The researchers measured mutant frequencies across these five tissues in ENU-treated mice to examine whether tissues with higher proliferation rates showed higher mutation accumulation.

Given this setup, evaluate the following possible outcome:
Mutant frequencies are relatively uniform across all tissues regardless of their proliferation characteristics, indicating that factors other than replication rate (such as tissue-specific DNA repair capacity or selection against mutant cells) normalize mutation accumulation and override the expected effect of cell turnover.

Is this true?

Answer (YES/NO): NO